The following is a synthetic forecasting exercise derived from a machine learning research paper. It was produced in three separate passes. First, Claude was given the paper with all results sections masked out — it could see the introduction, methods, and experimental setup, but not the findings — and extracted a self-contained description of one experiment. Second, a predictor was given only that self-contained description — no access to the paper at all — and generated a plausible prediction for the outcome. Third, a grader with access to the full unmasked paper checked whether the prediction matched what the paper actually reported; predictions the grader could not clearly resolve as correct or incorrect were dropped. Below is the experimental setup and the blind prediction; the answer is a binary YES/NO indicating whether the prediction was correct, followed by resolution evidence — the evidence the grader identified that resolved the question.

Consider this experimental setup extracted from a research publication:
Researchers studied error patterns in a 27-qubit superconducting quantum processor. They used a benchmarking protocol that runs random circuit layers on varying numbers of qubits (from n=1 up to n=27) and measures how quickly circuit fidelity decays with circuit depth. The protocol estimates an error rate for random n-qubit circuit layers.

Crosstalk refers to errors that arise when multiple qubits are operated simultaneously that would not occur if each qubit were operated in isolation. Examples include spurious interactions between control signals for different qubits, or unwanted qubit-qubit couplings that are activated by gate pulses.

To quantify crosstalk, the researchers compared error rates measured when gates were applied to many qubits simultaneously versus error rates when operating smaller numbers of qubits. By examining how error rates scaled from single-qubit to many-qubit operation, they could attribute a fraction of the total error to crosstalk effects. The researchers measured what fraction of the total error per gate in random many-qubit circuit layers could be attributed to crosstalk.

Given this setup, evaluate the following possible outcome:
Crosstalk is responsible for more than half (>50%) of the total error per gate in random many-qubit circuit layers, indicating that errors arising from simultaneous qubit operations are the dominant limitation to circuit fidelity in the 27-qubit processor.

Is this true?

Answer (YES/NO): YES